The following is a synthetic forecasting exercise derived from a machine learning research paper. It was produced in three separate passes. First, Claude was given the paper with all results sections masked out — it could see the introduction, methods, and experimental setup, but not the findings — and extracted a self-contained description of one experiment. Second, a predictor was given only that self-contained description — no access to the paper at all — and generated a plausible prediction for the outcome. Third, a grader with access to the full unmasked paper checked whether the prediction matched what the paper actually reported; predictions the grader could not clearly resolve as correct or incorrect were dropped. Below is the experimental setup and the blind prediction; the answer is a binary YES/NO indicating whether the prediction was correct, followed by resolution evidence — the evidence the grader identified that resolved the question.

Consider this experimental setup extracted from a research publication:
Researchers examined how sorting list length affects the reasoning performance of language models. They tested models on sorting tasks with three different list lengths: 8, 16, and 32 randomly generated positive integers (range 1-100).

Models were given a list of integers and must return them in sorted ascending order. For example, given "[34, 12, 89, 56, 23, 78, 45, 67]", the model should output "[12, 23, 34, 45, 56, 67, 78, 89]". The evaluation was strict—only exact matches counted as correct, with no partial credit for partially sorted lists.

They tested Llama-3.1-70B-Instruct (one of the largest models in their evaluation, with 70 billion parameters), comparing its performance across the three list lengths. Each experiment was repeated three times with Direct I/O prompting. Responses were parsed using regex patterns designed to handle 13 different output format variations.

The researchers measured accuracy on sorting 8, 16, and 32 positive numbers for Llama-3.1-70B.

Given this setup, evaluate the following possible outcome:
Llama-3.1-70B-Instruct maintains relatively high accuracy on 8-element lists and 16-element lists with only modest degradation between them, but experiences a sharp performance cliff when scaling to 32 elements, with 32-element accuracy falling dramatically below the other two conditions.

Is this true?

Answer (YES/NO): NO